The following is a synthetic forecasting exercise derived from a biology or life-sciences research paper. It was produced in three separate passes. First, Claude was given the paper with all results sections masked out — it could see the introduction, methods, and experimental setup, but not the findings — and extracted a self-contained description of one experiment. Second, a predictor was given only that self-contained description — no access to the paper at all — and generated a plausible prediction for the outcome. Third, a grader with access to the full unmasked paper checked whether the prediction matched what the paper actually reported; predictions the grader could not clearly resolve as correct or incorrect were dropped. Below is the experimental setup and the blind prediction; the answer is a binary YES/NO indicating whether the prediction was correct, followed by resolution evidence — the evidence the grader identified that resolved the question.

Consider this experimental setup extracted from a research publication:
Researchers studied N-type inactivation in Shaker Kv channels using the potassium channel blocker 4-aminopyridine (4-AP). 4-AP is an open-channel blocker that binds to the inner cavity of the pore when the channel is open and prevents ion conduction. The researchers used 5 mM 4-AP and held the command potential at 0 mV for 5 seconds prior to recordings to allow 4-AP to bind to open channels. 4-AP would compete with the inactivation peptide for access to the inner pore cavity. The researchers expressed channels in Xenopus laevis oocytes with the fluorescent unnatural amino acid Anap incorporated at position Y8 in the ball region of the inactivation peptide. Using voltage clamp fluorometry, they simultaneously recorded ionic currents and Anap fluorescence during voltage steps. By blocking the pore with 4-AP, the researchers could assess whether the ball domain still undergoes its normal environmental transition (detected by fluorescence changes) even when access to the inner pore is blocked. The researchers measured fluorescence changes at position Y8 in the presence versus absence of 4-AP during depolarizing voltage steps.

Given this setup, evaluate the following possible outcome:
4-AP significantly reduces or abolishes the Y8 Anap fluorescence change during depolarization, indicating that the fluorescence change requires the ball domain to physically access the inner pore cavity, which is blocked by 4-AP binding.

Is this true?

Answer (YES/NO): NO